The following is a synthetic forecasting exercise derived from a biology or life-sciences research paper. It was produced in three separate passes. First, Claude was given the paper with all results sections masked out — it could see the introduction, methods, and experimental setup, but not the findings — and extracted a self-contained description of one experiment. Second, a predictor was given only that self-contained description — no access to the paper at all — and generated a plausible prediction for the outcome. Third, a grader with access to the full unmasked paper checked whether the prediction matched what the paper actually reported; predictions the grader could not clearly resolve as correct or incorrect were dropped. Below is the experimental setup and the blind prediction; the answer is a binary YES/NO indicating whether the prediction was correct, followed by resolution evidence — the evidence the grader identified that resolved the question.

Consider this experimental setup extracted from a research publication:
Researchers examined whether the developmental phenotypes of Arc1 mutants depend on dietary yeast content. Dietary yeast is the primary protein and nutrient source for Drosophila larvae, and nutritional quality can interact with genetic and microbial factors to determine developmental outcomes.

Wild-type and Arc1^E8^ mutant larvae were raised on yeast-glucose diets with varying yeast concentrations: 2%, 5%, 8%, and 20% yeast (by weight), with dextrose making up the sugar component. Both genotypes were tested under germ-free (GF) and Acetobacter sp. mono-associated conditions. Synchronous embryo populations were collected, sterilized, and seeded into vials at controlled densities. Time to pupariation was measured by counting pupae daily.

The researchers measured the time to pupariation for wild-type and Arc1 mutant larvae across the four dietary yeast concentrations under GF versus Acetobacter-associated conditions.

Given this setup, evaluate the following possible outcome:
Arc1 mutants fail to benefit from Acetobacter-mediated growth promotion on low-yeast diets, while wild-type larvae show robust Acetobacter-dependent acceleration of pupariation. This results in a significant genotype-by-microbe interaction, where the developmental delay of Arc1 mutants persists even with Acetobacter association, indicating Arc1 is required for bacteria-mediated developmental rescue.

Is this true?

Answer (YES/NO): NO